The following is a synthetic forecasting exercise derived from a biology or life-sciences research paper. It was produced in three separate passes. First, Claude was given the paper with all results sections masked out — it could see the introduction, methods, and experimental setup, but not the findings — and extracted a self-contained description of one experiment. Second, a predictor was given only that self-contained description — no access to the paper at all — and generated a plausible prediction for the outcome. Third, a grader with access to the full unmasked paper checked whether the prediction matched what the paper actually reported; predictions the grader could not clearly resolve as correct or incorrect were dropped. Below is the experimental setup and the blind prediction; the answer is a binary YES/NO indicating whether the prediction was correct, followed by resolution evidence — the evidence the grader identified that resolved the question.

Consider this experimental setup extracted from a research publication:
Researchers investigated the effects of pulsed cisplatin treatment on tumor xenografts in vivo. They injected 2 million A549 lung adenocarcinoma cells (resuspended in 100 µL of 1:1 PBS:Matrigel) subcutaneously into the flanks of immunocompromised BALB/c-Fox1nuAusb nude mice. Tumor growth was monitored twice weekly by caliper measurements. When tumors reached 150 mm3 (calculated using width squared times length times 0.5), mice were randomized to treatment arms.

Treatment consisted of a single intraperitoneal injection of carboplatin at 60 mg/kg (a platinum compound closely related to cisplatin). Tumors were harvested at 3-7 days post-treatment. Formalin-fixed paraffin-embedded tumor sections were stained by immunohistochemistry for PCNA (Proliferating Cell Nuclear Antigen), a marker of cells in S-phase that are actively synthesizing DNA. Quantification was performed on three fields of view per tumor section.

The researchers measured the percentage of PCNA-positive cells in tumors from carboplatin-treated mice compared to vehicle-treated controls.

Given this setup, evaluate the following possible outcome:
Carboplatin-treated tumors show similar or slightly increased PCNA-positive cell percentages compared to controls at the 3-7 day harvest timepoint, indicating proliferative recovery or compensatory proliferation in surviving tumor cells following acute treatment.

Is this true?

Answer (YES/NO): NO